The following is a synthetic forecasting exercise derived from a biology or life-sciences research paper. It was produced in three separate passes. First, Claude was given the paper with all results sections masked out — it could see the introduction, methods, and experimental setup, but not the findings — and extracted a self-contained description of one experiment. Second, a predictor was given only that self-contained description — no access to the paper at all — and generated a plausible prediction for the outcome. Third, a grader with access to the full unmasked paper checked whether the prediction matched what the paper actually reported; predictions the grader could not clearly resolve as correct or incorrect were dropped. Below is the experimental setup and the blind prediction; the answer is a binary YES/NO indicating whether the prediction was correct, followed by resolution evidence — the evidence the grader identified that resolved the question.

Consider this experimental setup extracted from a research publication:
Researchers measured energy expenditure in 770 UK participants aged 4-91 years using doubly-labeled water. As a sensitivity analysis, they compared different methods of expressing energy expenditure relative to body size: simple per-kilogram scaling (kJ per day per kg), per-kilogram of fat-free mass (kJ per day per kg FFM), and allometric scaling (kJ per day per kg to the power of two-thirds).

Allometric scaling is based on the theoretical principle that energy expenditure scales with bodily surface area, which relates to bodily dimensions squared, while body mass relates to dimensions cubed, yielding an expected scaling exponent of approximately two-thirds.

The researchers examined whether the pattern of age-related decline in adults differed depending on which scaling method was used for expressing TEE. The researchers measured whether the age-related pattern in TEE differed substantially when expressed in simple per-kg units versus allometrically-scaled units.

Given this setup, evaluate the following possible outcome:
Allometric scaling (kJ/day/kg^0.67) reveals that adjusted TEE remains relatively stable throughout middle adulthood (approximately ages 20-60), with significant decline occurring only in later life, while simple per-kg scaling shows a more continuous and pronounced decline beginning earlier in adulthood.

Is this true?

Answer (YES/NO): NO